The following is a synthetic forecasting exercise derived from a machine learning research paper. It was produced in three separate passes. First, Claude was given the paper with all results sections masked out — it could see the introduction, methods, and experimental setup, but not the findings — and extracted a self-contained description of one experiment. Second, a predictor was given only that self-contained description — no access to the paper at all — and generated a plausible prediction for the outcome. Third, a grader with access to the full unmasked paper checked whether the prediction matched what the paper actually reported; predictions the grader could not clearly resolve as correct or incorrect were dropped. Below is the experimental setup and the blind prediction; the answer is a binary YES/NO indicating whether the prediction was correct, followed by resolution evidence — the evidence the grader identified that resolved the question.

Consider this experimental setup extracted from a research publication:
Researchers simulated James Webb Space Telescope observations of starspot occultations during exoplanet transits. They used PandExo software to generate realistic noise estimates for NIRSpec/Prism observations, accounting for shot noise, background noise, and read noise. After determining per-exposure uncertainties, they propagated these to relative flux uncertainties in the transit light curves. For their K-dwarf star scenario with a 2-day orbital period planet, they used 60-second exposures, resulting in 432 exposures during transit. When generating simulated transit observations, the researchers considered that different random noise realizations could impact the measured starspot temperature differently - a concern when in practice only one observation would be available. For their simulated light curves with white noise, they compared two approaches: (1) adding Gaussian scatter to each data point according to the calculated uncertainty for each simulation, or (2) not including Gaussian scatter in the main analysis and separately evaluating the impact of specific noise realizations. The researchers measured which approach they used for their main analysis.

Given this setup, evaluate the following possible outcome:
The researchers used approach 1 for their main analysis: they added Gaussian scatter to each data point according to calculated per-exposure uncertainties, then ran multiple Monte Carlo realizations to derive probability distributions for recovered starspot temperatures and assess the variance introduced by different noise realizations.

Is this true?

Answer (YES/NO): NO